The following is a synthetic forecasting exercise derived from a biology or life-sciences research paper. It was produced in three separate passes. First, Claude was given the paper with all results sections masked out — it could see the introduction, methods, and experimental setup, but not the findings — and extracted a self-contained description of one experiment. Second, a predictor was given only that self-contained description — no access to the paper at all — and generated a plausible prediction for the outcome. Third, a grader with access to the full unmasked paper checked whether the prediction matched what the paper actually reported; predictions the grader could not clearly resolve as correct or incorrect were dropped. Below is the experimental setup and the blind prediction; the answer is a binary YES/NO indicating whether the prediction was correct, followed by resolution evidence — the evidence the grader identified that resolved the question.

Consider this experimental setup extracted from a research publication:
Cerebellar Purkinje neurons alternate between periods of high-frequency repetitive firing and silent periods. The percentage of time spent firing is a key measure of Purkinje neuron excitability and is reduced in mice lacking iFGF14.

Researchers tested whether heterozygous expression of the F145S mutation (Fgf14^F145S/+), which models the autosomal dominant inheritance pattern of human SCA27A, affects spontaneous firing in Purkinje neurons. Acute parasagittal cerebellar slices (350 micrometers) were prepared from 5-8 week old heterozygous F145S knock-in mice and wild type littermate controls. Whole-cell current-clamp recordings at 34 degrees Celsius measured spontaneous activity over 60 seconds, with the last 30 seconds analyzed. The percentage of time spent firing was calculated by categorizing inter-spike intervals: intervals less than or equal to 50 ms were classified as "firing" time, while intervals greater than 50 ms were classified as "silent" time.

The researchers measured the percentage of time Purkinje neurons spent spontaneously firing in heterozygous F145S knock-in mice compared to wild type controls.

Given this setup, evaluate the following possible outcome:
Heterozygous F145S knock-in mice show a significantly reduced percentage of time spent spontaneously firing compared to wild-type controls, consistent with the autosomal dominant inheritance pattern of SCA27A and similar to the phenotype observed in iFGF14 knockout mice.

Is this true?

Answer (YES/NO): NO